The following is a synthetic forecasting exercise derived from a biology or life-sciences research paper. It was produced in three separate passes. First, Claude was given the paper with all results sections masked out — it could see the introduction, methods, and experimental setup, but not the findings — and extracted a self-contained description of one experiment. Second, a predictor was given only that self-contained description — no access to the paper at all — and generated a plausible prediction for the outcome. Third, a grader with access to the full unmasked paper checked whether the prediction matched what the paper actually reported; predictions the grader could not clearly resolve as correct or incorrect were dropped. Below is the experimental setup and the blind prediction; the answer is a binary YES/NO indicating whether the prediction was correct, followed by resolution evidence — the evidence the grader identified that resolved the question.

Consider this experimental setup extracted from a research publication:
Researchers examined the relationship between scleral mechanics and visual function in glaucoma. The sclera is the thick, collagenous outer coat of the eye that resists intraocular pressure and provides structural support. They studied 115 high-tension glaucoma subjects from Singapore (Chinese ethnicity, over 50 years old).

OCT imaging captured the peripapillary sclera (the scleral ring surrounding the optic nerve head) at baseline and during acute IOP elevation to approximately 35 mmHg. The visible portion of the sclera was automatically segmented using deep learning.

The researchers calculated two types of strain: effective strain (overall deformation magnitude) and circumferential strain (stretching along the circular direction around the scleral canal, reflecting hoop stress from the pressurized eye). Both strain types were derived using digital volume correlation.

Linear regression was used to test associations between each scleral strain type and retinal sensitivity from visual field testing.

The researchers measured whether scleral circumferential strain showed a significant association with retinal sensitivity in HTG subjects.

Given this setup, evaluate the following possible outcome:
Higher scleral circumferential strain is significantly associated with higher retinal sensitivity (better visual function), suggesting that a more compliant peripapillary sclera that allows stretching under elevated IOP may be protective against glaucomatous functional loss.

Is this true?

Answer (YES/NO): NO